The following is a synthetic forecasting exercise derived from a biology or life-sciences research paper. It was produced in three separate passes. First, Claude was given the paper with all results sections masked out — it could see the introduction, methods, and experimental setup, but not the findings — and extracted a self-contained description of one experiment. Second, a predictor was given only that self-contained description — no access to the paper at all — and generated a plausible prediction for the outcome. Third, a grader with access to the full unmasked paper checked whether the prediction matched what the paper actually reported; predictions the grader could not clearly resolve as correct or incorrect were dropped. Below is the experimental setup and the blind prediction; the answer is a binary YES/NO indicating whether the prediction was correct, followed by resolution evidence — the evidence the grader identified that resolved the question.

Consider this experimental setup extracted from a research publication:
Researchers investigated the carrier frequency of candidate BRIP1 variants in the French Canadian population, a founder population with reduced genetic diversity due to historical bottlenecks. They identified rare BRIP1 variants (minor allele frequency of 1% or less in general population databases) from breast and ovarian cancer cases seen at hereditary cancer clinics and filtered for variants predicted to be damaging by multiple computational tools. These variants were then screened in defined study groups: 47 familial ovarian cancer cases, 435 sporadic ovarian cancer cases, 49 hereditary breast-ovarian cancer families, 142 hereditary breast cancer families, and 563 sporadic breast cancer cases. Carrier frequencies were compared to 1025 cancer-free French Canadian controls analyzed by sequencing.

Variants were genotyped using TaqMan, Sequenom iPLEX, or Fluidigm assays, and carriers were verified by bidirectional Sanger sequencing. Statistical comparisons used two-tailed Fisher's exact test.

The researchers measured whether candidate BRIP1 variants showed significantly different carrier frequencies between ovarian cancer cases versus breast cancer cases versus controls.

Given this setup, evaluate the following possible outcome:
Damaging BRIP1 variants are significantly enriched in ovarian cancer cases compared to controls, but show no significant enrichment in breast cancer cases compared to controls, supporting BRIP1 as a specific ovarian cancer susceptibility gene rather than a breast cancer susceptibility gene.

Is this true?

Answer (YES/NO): NO